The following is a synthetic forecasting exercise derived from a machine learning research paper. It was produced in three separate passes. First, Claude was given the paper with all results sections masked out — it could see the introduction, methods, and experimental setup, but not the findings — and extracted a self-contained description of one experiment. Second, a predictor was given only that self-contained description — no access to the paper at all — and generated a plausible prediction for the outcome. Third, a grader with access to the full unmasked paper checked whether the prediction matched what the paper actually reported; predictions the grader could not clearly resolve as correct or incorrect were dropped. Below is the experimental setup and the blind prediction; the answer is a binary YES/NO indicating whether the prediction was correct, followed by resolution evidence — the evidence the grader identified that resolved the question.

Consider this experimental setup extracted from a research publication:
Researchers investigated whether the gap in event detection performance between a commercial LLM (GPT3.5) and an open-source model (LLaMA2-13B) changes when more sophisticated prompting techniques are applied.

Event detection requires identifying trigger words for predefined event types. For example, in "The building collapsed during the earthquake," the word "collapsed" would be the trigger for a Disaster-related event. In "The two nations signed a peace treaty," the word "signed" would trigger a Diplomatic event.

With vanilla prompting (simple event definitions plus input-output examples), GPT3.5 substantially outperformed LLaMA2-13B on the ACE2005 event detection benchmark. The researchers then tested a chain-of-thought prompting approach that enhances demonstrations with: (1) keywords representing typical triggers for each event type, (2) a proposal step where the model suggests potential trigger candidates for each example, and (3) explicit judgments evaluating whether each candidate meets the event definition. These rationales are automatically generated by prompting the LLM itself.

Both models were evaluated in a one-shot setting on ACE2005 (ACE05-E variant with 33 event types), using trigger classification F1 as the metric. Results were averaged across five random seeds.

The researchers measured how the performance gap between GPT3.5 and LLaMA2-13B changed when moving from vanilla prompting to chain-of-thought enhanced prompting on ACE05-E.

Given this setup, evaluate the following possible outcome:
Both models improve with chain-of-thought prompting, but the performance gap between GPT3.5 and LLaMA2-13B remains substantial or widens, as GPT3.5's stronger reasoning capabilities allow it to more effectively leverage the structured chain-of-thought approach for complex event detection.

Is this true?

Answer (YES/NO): NO